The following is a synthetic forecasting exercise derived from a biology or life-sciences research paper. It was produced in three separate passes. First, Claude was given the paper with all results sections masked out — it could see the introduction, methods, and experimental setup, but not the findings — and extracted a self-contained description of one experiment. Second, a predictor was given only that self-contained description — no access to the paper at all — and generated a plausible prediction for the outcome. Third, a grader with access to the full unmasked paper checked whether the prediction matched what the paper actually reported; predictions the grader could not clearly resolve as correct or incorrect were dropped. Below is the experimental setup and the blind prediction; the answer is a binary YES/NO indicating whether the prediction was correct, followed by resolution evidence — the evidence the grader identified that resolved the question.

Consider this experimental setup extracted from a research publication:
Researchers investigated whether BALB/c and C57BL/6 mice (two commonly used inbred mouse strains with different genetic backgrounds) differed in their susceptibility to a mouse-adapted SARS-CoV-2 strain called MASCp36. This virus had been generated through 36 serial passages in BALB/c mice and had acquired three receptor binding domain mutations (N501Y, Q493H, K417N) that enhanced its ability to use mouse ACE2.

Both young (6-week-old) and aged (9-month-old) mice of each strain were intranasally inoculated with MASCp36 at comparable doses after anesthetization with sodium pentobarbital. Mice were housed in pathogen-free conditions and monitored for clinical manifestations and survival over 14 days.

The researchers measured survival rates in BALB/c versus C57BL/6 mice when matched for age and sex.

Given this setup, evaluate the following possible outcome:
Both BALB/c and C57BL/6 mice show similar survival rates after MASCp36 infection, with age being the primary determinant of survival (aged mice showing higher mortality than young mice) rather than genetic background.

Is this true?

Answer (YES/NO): YES